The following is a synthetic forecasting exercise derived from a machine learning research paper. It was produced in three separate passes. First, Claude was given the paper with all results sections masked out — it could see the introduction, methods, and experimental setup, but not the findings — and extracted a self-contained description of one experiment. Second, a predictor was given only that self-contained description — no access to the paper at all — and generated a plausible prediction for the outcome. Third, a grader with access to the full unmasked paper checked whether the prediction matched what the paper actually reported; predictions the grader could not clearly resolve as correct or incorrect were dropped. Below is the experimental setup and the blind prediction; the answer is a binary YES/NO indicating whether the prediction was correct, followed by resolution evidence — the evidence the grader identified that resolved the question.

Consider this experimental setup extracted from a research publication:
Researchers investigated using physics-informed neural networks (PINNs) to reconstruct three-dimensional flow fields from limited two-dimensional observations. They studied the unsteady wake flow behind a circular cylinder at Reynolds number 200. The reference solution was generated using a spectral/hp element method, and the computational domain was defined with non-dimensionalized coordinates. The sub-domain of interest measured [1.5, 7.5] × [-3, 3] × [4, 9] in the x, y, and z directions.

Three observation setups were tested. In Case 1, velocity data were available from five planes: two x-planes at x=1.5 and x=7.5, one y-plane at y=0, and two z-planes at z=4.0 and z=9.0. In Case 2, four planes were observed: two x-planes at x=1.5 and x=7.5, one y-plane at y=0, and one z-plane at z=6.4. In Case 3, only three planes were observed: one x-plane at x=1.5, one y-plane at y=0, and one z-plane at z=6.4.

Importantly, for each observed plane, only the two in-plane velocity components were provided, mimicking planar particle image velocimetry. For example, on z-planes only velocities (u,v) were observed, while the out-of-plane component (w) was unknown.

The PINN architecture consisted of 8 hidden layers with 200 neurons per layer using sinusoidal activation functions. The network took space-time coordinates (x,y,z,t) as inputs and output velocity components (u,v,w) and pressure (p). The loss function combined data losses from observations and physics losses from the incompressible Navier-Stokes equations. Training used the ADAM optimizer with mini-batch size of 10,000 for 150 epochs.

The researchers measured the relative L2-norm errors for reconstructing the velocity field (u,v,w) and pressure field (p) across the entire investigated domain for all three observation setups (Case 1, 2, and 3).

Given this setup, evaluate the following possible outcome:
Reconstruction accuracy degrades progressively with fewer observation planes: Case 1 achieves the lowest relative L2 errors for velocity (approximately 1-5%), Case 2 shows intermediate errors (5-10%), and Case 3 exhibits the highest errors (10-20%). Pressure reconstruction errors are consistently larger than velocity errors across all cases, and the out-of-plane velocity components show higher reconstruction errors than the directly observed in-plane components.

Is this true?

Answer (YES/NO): NO